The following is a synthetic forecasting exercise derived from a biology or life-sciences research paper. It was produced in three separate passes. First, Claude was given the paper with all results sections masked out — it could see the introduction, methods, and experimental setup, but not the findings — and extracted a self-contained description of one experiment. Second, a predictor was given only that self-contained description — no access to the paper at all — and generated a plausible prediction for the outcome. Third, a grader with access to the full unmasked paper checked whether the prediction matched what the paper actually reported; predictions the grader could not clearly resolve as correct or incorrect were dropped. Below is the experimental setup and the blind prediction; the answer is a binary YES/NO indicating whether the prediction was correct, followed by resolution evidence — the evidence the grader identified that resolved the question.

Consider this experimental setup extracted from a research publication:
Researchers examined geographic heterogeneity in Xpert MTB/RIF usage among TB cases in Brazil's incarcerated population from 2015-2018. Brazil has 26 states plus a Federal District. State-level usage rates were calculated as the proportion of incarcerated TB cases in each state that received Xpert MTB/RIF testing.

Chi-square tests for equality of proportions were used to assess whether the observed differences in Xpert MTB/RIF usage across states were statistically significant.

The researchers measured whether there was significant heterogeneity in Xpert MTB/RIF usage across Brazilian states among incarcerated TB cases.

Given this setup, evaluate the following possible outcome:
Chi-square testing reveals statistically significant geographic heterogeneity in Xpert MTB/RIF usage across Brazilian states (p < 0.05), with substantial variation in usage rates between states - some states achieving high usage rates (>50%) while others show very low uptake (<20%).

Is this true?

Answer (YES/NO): YES